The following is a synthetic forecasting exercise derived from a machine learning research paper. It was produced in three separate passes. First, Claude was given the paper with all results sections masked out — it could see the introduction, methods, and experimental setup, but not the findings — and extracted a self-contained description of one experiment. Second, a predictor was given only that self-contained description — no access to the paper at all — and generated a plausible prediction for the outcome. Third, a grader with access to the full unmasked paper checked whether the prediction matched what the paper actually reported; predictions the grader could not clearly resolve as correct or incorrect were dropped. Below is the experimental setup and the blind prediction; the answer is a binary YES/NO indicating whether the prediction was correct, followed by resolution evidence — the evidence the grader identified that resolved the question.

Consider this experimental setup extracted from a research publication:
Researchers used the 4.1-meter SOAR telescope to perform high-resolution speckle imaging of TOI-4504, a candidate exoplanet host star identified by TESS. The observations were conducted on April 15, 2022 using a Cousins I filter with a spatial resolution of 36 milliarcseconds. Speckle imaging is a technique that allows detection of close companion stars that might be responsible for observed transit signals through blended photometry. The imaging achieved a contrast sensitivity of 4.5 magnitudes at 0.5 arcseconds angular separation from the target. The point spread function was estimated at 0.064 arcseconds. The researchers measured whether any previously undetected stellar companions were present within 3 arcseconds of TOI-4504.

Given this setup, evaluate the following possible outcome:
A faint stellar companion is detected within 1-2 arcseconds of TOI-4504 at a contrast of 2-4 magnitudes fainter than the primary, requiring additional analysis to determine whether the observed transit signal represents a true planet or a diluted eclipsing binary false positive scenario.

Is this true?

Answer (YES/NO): NO